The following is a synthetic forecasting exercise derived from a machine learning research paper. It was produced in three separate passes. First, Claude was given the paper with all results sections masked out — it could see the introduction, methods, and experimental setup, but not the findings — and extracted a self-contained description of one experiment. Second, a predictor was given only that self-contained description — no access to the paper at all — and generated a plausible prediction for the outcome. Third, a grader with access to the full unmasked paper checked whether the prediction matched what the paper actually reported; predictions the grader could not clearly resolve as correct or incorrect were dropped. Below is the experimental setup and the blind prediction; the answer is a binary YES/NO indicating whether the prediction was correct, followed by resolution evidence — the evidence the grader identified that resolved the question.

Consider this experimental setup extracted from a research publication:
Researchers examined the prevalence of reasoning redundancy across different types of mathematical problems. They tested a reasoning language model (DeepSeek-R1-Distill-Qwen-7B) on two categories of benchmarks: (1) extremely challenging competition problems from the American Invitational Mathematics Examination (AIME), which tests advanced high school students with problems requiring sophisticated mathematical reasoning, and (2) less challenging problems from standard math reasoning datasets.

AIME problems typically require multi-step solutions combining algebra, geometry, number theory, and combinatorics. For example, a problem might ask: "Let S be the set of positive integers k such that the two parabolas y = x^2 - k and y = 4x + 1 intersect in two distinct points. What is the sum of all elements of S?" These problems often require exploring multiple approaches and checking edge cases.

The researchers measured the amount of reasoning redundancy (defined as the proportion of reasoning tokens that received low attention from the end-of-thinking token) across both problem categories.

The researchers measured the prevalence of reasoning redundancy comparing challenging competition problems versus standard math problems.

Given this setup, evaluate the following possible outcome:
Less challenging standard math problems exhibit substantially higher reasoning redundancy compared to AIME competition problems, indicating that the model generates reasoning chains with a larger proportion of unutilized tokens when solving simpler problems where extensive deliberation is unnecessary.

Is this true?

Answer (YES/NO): NO